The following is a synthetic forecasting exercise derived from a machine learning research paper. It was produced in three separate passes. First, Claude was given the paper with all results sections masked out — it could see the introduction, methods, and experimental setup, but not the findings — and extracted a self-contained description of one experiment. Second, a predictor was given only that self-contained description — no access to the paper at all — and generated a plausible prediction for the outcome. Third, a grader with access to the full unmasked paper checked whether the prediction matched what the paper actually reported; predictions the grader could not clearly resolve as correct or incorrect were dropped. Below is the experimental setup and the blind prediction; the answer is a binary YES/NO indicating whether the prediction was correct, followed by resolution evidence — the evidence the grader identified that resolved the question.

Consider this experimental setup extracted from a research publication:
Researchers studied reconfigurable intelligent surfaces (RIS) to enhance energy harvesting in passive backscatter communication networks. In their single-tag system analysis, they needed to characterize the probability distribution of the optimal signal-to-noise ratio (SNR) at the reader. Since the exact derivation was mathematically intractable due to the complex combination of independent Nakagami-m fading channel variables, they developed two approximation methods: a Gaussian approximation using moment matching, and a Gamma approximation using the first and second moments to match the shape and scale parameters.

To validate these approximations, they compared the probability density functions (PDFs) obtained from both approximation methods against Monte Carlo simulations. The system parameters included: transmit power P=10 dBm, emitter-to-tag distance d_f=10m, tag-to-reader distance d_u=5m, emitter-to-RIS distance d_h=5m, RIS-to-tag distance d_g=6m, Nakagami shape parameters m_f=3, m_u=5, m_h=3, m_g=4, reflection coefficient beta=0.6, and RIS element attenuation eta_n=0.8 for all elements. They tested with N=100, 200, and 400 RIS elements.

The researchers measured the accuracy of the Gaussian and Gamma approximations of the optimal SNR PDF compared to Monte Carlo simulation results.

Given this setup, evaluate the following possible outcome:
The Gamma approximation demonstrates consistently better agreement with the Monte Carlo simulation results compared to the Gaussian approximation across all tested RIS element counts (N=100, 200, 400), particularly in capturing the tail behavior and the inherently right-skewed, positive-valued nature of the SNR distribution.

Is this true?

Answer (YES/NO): NO